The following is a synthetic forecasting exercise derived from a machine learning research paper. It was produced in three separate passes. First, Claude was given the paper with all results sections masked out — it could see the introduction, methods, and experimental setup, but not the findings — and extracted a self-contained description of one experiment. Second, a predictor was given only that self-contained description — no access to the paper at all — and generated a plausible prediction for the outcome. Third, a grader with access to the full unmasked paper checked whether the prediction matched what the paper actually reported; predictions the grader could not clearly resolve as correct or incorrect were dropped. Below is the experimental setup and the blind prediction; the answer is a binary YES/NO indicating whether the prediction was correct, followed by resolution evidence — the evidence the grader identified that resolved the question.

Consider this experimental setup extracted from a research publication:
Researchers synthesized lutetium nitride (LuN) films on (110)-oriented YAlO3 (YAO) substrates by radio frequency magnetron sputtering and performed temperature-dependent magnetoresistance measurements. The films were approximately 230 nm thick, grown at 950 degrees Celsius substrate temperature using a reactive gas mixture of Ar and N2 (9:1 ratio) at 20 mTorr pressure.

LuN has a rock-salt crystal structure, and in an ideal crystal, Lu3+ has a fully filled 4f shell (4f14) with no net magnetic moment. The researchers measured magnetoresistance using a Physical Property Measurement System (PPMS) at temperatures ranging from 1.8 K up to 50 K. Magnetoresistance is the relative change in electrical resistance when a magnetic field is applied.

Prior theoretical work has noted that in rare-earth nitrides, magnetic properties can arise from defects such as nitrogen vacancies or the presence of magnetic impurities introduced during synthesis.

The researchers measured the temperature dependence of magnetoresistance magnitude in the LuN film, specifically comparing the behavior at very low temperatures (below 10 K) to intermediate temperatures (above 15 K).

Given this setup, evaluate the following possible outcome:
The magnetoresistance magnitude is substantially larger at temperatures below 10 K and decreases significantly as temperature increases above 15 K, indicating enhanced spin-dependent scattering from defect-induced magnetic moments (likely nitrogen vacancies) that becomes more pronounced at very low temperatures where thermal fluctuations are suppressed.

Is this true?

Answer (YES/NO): YES